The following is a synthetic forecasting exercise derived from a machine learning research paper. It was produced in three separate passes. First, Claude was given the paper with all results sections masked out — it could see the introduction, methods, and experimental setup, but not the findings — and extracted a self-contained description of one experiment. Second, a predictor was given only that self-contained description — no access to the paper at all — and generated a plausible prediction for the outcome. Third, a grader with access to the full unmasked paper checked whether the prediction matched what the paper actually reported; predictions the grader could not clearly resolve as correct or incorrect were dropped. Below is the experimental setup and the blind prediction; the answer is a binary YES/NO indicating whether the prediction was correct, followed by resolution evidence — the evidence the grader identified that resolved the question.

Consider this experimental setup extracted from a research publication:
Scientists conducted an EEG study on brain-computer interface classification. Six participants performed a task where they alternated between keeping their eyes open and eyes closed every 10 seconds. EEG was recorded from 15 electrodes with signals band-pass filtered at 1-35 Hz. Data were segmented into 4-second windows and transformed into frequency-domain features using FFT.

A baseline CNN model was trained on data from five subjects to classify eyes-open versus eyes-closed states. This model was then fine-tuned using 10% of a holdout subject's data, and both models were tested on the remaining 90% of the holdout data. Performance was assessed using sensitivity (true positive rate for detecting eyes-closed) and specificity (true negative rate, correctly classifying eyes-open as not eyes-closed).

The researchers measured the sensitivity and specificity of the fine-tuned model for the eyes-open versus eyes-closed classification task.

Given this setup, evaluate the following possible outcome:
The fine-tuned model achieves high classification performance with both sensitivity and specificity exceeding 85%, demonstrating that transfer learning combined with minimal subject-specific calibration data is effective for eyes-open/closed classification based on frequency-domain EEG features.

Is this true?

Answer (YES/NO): YES